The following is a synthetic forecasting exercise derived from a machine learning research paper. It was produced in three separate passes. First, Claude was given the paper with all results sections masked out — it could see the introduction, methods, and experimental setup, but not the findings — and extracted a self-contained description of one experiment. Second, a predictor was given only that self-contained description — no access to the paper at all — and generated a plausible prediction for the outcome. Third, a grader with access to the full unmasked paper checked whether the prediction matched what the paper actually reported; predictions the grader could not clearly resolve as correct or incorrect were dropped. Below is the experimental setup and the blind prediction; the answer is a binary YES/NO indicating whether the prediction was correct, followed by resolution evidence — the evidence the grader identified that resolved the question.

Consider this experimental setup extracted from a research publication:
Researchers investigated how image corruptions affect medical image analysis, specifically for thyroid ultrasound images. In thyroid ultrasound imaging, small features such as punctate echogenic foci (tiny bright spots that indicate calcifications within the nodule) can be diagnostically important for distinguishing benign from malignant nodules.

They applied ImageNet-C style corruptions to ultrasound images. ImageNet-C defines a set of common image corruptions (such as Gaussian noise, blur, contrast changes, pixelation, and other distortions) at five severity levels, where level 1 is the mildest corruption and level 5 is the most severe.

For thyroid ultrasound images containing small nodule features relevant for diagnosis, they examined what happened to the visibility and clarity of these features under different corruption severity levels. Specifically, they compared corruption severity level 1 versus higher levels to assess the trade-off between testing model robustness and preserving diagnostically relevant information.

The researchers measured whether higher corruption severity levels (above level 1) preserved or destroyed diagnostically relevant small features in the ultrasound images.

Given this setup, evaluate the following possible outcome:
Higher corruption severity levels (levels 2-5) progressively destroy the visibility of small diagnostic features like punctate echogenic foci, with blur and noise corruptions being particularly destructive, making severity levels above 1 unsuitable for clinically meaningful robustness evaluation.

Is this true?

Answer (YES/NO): NO